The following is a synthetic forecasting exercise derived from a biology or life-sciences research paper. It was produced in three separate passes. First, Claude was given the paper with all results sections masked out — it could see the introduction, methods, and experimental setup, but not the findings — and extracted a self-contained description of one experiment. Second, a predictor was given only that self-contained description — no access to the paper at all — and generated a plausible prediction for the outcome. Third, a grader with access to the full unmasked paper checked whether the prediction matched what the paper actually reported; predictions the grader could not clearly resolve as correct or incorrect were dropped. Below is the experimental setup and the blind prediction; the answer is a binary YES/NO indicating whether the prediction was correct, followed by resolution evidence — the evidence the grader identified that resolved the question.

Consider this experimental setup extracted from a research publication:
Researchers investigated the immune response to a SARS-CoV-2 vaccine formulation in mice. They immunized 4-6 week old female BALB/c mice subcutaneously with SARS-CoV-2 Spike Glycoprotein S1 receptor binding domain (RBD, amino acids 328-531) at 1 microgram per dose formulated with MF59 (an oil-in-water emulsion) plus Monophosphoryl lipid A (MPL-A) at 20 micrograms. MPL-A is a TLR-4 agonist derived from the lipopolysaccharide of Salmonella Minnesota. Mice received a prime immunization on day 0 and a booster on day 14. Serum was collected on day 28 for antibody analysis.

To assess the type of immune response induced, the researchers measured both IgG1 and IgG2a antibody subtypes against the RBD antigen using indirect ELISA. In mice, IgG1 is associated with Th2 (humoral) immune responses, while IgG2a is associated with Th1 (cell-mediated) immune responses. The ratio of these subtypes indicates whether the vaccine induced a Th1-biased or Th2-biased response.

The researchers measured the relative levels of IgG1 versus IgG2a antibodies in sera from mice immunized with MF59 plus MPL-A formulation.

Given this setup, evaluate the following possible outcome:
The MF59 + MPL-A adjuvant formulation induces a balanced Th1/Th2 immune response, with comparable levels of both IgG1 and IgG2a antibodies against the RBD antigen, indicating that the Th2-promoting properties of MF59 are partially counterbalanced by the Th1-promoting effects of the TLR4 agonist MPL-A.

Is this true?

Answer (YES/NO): NO